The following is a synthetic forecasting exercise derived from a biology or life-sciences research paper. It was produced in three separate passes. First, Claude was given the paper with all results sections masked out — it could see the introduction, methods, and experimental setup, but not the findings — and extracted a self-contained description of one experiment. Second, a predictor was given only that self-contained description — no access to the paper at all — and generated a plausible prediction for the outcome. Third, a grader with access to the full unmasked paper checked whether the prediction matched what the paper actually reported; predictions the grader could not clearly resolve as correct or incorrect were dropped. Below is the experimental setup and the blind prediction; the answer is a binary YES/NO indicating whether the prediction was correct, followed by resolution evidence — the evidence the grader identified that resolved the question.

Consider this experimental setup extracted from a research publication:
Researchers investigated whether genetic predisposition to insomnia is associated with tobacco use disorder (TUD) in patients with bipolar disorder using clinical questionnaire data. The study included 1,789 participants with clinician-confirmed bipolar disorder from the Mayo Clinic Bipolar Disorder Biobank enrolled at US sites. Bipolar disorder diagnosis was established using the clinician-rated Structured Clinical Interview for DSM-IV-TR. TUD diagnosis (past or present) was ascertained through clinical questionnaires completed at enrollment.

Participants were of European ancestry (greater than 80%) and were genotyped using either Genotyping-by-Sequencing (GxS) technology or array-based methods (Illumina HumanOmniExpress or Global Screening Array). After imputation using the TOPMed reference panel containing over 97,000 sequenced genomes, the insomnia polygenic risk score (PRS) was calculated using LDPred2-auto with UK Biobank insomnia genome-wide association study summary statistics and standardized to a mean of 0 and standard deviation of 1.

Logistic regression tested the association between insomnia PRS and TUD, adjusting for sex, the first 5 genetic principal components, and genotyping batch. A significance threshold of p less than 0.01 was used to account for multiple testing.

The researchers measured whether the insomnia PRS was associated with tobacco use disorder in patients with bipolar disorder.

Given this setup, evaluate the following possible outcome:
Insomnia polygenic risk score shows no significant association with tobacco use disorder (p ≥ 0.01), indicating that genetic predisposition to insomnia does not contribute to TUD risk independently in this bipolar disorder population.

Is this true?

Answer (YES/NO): NO